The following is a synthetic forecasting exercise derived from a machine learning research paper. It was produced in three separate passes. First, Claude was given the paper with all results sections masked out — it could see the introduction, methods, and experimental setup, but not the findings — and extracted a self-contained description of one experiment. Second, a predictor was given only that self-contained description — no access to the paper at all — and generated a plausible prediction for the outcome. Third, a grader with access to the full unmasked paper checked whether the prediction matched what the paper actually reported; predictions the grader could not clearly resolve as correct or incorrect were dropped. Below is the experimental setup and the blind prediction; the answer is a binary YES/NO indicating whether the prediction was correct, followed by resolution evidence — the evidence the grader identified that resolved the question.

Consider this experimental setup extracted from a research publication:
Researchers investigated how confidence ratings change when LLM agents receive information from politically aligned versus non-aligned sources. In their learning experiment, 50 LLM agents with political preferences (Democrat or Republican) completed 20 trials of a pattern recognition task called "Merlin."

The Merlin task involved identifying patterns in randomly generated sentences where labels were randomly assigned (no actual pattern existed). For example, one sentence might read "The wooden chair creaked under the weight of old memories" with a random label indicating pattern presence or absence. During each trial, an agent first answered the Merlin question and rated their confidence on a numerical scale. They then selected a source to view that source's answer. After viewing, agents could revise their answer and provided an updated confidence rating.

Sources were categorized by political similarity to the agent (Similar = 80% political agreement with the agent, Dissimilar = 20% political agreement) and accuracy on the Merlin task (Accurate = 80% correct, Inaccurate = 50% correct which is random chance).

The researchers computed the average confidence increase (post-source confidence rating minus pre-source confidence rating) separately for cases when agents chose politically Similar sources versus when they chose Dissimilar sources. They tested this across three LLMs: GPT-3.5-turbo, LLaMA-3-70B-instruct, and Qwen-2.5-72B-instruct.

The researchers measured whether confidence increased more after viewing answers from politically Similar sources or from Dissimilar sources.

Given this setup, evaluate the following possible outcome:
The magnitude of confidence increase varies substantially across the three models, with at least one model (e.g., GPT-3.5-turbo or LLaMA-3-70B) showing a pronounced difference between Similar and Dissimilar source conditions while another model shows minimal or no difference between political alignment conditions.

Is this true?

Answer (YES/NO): NO